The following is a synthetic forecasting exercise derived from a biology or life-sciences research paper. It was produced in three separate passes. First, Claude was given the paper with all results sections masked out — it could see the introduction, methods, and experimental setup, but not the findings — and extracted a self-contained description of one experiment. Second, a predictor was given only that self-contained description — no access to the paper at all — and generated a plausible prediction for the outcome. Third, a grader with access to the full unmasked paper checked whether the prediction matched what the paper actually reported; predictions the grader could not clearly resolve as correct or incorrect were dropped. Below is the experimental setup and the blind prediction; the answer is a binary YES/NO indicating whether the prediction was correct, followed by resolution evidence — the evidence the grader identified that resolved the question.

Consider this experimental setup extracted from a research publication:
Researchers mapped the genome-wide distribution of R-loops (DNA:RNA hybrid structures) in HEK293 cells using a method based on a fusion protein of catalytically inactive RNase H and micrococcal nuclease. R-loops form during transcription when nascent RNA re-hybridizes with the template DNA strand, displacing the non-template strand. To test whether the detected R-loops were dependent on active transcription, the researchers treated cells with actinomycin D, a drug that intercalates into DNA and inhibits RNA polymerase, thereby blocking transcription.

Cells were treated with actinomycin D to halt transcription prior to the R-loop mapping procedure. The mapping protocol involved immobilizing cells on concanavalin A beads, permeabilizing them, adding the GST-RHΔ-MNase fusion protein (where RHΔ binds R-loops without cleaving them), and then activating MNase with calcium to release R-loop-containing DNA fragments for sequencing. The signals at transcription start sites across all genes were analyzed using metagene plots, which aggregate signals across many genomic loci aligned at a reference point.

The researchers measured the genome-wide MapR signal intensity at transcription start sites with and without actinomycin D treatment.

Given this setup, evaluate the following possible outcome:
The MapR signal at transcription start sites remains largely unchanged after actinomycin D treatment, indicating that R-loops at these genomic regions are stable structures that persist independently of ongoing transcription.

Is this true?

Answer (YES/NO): NO